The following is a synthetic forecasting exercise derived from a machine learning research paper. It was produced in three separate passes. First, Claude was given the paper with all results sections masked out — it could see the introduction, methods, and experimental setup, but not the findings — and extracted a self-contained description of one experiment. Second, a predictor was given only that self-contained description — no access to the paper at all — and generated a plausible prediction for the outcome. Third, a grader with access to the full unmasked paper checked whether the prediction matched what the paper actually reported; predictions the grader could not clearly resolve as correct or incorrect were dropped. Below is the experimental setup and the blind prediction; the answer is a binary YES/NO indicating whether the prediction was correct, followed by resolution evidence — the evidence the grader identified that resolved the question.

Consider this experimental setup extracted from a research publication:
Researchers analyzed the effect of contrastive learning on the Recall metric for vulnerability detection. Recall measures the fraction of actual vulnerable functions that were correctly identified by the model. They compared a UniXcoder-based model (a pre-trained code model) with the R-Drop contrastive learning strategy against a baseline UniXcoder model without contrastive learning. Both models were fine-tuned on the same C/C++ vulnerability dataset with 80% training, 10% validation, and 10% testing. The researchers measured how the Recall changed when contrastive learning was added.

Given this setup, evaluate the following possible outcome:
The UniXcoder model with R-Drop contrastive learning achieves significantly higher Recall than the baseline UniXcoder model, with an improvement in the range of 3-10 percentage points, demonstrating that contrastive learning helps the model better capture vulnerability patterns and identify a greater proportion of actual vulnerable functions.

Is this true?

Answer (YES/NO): NO